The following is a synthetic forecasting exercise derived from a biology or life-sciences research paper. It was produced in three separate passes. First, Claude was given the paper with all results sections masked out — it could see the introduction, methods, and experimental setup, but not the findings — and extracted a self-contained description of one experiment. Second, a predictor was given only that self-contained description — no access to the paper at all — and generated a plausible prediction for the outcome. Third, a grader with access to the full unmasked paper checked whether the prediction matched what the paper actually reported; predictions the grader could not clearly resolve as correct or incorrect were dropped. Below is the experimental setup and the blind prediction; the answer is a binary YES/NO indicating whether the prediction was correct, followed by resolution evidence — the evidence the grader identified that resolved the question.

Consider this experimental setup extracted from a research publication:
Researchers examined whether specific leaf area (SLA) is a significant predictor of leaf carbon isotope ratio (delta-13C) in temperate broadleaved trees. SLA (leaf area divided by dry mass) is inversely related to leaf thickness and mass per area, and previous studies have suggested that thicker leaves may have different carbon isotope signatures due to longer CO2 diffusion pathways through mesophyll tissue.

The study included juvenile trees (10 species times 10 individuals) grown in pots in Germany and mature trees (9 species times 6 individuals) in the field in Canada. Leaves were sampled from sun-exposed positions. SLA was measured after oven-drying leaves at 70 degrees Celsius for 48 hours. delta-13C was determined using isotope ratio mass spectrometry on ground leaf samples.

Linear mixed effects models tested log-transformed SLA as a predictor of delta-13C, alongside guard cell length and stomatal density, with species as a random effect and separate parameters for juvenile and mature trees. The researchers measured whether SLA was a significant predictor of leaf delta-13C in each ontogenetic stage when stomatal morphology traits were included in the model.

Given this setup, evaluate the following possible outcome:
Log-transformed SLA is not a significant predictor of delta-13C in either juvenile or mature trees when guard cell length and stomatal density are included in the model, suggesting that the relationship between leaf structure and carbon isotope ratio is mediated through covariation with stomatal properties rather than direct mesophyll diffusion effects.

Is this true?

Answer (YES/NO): YES